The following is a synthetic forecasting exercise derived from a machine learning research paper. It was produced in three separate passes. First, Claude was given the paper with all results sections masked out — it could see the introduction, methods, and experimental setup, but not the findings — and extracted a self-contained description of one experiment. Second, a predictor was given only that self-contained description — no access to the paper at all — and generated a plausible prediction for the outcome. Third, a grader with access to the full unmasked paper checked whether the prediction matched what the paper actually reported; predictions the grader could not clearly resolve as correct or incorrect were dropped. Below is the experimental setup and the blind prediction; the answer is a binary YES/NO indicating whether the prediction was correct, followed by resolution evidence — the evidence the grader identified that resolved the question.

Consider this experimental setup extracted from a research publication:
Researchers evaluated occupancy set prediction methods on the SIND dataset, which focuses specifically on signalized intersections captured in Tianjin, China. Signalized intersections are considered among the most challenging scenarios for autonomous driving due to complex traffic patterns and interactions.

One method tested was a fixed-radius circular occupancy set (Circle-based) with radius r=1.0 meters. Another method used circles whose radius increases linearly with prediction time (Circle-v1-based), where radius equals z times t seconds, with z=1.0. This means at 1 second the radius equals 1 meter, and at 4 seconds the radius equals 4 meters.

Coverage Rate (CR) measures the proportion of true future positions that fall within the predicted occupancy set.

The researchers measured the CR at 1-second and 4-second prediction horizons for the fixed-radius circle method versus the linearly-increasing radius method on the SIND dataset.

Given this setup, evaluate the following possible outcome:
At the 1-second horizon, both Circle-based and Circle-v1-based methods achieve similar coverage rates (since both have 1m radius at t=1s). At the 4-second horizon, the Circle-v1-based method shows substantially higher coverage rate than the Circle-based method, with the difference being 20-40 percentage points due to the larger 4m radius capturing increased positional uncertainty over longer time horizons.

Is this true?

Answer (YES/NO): YES